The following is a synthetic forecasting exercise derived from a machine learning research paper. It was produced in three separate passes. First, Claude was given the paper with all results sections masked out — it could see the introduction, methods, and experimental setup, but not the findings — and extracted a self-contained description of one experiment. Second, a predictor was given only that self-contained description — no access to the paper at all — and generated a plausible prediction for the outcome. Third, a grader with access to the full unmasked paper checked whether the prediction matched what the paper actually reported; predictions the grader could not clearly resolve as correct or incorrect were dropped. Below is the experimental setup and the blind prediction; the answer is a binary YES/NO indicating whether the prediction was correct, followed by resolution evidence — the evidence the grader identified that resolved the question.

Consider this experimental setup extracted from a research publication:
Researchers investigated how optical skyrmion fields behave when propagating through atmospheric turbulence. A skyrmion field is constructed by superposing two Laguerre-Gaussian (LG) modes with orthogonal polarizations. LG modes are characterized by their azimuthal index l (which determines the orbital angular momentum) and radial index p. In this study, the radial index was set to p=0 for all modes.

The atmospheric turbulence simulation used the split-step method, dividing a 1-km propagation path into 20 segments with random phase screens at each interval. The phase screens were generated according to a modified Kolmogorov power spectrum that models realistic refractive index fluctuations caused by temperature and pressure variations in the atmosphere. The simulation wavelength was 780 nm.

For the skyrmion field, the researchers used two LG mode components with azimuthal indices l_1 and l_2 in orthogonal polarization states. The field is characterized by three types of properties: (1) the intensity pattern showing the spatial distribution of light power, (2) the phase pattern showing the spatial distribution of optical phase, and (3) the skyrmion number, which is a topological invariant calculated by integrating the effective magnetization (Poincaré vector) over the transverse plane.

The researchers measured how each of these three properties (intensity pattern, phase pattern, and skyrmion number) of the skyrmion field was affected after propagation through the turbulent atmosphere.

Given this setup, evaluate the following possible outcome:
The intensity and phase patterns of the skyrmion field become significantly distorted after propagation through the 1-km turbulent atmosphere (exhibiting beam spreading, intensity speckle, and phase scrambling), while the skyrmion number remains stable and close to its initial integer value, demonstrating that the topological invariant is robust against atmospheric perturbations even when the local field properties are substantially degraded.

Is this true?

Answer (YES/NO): NO